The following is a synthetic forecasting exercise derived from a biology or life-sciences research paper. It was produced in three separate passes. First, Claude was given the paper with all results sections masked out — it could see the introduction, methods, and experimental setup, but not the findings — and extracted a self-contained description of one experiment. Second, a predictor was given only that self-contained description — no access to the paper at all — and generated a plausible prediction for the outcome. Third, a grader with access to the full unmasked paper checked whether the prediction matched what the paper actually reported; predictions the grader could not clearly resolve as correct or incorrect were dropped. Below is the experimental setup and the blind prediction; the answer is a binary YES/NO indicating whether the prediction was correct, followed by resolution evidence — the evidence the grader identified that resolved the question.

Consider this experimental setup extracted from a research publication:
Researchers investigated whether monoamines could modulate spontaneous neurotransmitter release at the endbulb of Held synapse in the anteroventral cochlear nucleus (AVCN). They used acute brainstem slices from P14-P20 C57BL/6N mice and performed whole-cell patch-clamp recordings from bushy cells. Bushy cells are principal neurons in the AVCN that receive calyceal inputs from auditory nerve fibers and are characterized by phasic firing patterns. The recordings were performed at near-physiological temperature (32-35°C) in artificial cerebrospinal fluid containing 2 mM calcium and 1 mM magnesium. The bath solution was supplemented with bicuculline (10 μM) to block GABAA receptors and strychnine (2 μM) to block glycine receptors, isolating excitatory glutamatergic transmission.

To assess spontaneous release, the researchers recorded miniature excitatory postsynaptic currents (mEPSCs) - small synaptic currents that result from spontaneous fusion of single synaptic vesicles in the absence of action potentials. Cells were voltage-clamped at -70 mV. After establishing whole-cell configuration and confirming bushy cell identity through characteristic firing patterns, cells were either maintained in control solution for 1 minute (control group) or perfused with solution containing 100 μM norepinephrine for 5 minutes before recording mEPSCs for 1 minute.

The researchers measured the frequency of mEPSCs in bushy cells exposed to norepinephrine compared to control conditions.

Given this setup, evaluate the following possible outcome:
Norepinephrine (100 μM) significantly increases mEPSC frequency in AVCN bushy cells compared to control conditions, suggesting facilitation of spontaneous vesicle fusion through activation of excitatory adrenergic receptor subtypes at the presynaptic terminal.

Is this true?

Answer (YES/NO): YES